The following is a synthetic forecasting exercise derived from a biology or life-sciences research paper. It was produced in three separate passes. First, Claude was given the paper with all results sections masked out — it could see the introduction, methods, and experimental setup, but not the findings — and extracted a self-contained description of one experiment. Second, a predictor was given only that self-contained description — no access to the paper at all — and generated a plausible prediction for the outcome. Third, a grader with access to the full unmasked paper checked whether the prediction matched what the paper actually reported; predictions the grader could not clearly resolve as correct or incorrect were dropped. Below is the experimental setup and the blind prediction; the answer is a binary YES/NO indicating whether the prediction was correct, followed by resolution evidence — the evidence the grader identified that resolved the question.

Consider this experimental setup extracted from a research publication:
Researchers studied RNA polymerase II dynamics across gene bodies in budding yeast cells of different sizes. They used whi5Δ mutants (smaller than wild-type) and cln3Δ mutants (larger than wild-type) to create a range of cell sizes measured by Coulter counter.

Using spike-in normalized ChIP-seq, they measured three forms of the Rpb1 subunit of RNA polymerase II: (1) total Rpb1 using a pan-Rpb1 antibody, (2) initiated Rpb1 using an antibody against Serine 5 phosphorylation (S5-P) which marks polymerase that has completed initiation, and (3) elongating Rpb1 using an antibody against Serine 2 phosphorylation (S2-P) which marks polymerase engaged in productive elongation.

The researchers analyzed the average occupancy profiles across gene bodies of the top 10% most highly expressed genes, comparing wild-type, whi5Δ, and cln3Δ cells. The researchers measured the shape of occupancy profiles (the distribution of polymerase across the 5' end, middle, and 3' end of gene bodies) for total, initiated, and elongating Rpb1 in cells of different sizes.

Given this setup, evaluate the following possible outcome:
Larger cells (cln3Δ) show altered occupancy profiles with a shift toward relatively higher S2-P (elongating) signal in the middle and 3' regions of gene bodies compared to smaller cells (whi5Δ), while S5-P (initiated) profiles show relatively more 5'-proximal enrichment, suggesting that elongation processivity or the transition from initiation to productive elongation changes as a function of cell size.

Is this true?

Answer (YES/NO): NO